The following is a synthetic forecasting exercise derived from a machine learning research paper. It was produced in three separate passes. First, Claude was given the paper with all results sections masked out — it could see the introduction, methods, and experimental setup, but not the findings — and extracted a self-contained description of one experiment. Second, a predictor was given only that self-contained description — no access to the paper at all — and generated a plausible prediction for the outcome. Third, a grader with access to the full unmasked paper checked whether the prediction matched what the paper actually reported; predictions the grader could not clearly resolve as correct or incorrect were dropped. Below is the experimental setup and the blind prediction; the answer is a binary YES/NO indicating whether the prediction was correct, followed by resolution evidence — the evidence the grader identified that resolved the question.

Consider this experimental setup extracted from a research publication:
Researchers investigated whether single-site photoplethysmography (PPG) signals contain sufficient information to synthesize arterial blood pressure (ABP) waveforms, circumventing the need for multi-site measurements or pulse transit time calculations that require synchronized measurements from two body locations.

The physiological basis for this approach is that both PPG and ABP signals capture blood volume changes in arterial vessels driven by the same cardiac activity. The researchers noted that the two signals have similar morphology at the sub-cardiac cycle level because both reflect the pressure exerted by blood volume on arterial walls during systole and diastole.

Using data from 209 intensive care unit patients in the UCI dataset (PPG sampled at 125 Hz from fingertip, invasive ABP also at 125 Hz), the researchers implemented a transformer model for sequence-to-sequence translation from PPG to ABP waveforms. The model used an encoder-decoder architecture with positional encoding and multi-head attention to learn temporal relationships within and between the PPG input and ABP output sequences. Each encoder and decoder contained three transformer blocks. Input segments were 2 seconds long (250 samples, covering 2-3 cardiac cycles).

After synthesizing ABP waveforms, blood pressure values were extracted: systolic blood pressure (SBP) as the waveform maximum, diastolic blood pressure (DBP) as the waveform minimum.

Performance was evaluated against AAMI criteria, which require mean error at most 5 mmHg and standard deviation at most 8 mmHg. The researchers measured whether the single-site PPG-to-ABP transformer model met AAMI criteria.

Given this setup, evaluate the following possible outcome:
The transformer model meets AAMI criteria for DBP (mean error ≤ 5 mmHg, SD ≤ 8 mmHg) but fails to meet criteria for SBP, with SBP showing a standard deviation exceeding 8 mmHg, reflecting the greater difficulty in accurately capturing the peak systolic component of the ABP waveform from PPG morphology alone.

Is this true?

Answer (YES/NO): NO